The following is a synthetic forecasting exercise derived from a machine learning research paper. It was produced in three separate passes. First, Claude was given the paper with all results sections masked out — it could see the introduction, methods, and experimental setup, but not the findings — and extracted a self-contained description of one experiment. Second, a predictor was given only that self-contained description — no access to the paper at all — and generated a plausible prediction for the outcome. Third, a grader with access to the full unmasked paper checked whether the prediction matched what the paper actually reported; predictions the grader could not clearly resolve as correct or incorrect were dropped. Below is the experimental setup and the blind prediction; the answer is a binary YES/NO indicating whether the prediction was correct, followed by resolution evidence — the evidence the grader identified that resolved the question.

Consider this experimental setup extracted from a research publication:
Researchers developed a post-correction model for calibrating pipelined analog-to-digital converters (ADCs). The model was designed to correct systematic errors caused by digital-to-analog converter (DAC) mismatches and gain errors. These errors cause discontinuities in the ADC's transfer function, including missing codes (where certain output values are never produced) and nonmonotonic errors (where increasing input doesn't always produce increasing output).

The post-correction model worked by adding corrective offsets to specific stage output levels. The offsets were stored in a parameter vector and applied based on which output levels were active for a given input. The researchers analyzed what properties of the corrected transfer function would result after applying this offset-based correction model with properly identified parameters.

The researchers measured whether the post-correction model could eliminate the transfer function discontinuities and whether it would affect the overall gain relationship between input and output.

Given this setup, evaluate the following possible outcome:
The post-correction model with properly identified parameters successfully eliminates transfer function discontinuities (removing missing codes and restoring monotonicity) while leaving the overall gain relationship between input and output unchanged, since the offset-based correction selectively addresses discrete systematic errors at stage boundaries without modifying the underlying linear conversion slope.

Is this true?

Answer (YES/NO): YES